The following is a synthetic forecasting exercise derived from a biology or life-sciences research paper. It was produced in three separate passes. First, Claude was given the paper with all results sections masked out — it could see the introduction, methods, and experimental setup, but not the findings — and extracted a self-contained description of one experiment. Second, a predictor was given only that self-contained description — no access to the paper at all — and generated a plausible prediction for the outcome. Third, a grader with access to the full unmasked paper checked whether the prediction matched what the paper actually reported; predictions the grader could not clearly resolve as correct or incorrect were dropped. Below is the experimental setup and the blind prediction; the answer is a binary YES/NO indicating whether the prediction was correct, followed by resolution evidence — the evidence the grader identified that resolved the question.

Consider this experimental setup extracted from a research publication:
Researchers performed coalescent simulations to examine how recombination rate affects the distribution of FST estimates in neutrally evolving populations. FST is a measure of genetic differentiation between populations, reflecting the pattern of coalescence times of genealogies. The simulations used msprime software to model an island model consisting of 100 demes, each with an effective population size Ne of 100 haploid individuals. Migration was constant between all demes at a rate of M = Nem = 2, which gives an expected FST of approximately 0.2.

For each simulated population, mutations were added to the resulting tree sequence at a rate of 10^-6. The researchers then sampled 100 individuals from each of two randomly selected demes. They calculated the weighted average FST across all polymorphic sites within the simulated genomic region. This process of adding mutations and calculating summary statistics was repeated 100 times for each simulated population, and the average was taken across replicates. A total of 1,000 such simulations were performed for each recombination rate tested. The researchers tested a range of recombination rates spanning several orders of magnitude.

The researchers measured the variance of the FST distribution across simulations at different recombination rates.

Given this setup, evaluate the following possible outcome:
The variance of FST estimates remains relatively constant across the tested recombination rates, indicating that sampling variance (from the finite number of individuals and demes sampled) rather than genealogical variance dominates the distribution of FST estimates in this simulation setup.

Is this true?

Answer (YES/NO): NO